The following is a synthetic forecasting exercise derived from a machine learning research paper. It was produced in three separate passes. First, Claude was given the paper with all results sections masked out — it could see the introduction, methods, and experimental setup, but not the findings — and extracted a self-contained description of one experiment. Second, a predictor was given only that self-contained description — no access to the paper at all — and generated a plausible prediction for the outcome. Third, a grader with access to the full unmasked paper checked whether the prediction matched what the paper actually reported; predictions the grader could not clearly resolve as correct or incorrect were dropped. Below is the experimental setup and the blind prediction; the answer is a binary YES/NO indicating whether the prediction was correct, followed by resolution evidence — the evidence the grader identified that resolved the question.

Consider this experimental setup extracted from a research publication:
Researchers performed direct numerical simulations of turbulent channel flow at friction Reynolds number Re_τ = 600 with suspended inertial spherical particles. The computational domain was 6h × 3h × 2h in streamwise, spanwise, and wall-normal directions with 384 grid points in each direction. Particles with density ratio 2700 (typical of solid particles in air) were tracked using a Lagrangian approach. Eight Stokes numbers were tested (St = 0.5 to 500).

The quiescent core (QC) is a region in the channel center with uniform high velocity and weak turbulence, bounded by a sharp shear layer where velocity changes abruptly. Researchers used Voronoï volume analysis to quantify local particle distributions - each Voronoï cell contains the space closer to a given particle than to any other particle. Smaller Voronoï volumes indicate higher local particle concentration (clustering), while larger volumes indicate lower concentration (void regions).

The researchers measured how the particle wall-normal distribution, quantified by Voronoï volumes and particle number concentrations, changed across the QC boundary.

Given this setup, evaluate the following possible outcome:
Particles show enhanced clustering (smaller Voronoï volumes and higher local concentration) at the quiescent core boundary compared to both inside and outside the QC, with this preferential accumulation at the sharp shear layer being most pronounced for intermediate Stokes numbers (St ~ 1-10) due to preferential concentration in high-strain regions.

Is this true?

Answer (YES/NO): NO